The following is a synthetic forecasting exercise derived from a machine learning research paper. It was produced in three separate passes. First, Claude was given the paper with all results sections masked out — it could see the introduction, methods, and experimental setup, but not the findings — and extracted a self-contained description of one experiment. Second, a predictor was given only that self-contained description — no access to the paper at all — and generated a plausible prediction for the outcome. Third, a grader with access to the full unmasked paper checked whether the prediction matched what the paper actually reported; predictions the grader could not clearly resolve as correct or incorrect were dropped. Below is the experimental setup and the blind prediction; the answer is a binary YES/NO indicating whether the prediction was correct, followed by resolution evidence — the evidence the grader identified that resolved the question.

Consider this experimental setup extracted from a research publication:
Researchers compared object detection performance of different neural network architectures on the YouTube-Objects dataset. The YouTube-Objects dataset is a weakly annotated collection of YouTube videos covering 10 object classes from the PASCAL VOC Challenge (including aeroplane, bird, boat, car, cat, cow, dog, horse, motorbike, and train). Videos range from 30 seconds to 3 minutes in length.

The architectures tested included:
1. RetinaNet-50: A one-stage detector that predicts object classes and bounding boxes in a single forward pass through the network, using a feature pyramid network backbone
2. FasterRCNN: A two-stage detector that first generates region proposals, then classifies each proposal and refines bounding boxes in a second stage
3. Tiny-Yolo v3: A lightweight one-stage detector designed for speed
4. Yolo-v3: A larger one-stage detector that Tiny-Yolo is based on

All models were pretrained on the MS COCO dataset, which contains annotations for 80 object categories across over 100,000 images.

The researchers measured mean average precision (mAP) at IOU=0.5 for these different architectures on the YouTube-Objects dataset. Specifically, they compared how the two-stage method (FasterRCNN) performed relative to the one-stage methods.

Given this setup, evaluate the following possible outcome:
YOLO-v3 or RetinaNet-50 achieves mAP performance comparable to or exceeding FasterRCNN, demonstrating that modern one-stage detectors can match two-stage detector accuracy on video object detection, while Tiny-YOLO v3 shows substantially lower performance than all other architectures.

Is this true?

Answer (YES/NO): YES